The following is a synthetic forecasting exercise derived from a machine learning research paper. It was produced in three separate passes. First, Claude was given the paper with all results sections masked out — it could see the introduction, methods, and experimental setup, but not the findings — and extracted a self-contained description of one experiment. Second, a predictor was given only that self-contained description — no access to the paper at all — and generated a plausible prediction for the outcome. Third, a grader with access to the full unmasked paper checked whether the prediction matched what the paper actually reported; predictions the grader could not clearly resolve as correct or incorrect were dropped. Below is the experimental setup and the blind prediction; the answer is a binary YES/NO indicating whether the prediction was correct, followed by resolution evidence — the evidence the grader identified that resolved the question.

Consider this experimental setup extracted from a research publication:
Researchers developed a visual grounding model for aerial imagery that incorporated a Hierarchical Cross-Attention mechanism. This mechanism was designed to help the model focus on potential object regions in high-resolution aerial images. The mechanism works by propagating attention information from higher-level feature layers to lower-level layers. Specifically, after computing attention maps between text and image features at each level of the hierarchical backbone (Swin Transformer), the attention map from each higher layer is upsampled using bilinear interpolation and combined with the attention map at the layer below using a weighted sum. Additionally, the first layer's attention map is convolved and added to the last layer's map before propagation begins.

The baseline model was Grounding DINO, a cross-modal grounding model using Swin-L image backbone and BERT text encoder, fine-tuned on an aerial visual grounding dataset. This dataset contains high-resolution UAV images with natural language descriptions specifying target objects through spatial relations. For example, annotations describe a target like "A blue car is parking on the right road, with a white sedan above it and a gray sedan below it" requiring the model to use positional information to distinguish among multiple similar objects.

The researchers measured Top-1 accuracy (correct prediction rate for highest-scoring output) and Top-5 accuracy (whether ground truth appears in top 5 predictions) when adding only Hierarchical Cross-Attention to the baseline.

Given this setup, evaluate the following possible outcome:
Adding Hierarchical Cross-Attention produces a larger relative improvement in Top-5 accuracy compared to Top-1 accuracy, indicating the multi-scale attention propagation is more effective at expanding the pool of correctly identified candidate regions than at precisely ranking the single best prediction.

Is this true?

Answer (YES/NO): YES